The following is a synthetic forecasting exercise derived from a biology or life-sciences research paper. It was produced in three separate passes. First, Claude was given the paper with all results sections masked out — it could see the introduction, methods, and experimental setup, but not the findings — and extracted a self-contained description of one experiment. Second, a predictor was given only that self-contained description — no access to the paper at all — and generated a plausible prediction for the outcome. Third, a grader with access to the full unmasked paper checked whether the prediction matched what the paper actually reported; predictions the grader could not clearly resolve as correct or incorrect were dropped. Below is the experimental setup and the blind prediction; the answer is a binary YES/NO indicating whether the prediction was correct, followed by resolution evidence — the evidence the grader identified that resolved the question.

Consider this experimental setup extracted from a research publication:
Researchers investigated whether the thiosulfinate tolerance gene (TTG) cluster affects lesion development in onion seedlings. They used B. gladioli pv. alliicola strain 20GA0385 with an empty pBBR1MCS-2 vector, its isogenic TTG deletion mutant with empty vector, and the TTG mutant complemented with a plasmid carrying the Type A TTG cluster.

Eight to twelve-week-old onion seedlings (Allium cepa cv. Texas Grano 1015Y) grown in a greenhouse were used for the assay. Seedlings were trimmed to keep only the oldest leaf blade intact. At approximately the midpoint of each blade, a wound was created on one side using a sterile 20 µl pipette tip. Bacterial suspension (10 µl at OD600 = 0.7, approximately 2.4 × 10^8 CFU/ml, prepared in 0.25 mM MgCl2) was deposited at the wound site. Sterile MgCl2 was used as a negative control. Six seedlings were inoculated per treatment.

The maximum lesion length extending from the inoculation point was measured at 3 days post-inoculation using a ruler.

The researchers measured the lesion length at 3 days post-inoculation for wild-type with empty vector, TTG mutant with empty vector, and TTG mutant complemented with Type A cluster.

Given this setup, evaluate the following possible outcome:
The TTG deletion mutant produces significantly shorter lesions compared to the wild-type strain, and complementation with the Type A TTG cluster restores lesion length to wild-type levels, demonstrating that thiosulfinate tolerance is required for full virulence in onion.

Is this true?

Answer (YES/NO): YES